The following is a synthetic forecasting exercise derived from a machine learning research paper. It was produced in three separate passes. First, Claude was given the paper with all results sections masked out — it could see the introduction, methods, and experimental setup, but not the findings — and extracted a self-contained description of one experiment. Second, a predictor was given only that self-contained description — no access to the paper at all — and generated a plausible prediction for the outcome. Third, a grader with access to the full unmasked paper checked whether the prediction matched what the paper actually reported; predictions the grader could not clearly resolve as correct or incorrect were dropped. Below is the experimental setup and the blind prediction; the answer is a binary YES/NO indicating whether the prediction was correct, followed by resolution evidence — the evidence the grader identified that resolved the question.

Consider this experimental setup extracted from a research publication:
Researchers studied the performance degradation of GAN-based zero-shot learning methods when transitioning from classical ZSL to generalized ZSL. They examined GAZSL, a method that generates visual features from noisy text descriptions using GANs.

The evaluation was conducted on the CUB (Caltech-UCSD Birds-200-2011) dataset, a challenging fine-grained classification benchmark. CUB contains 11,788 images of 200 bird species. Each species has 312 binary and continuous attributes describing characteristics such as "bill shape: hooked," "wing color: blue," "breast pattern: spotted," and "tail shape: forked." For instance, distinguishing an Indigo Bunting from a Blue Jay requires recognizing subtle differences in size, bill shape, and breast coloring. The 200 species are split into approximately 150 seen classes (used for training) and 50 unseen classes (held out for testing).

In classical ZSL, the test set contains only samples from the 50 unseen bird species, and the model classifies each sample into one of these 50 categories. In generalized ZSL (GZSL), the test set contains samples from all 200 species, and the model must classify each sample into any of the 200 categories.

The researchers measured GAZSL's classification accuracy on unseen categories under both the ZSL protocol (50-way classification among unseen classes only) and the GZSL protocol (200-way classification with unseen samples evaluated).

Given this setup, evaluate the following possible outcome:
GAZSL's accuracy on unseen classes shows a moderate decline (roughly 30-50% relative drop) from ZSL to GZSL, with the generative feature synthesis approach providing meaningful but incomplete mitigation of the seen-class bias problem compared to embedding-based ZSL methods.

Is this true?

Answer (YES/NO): NO